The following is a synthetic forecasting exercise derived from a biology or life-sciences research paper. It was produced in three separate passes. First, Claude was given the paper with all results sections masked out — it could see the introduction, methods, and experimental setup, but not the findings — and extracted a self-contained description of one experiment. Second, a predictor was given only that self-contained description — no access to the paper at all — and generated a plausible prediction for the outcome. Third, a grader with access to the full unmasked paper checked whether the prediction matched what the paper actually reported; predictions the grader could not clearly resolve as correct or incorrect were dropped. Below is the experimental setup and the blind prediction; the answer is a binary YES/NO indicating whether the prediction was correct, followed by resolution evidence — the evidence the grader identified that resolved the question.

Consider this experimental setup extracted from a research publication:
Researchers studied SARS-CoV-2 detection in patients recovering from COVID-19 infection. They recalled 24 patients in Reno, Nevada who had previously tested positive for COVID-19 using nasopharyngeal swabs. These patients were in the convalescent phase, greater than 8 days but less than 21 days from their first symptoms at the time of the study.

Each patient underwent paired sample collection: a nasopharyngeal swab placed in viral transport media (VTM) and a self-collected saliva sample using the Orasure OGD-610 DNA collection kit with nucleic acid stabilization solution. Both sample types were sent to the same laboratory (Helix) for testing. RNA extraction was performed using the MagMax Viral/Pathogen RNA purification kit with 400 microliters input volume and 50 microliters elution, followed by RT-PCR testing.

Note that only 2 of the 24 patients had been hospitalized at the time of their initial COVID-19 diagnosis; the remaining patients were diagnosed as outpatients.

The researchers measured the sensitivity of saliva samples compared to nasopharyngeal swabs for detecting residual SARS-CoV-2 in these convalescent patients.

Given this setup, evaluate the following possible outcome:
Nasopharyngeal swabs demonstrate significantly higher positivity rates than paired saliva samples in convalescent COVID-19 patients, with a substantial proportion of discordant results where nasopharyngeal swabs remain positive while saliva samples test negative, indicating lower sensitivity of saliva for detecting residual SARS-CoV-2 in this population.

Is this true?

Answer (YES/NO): YES